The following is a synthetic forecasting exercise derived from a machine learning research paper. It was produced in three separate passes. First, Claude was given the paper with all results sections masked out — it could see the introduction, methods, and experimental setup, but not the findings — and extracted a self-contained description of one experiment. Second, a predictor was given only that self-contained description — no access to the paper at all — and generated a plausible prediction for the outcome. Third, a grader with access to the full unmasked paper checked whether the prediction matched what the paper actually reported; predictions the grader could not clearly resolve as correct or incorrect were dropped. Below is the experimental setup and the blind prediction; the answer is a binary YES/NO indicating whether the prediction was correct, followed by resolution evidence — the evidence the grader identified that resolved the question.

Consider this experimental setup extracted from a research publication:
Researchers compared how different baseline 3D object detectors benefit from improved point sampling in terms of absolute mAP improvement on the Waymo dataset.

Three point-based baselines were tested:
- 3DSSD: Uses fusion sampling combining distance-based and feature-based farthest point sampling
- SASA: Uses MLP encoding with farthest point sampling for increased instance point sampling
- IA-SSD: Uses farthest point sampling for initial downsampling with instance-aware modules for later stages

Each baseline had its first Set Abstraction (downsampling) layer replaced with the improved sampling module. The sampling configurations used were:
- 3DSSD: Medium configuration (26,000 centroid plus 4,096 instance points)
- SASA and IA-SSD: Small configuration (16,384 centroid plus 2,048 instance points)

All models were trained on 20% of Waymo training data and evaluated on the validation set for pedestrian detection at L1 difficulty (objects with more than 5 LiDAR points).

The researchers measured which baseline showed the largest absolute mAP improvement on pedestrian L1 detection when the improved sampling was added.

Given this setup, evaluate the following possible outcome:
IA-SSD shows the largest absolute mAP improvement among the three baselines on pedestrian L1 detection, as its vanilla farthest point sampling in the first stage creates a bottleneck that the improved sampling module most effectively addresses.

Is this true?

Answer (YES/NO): YES